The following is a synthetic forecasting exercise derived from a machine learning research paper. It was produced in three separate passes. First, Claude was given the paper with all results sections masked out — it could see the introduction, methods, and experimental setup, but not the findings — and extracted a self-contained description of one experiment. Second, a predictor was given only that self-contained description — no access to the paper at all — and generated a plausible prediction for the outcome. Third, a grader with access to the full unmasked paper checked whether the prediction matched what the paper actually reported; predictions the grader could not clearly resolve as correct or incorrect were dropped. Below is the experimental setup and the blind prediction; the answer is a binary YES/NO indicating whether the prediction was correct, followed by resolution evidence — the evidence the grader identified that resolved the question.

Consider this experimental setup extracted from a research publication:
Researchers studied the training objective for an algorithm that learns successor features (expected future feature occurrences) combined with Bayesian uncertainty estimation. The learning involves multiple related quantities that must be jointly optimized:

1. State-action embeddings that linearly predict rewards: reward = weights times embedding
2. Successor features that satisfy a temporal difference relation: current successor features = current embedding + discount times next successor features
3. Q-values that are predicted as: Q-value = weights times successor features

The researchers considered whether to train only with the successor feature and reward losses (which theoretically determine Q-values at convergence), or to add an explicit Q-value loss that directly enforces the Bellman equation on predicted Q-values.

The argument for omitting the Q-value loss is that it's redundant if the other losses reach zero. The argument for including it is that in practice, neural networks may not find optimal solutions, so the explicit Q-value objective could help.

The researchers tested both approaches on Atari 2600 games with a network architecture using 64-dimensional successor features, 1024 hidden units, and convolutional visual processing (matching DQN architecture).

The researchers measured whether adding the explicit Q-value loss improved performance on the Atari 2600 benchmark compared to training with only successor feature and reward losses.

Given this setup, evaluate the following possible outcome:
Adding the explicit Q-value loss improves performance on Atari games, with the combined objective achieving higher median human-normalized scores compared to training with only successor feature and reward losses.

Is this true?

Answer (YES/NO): YES